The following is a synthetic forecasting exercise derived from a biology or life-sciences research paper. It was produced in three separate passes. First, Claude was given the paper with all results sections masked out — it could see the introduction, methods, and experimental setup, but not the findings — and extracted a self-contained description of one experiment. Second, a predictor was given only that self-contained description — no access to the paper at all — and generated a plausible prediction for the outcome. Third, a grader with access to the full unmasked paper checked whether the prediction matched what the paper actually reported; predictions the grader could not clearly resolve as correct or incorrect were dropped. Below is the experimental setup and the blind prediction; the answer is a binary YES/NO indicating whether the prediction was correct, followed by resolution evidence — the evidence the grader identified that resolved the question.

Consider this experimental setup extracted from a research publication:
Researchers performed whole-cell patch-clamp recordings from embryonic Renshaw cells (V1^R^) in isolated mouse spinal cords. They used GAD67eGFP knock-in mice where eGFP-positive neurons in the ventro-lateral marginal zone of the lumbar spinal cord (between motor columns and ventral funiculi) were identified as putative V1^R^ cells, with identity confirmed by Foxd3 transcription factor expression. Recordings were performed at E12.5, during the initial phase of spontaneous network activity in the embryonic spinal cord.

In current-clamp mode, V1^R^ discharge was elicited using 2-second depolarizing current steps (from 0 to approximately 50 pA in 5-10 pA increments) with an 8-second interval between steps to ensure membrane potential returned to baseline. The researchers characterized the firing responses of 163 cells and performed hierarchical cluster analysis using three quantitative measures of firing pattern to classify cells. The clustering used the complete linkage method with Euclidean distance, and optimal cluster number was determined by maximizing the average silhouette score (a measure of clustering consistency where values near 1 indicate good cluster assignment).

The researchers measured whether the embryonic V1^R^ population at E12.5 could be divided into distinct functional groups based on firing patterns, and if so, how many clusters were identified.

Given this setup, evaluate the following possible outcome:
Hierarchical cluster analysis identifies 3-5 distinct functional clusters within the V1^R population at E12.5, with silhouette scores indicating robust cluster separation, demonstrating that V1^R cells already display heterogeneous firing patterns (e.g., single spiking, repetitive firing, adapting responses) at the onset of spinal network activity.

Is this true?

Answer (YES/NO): YES